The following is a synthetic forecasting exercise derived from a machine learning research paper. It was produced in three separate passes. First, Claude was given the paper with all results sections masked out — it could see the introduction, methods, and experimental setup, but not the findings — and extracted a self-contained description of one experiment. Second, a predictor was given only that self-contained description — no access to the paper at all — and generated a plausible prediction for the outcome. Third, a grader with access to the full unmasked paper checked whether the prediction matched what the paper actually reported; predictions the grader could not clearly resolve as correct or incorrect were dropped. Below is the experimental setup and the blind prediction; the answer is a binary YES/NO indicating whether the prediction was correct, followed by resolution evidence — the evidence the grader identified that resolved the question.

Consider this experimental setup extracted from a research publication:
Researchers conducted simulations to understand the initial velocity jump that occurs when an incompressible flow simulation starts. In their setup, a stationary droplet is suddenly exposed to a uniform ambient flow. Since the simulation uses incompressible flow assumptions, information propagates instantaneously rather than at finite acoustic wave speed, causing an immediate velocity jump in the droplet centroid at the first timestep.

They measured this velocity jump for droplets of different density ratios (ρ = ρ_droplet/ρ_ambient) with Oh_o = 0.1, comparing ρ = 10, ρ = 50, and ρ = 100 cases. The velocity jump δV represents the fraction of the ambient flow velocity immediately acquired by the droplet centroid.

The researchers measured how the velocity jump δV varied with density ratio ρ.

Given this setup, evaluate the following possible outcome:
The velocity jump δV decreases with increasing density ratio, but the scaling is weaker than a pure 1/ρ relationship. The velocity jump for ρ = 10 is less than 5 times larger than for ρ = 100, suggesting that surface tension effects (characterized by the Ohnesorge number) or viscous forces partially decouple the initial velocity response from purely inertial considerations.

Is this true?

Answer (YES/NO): NO